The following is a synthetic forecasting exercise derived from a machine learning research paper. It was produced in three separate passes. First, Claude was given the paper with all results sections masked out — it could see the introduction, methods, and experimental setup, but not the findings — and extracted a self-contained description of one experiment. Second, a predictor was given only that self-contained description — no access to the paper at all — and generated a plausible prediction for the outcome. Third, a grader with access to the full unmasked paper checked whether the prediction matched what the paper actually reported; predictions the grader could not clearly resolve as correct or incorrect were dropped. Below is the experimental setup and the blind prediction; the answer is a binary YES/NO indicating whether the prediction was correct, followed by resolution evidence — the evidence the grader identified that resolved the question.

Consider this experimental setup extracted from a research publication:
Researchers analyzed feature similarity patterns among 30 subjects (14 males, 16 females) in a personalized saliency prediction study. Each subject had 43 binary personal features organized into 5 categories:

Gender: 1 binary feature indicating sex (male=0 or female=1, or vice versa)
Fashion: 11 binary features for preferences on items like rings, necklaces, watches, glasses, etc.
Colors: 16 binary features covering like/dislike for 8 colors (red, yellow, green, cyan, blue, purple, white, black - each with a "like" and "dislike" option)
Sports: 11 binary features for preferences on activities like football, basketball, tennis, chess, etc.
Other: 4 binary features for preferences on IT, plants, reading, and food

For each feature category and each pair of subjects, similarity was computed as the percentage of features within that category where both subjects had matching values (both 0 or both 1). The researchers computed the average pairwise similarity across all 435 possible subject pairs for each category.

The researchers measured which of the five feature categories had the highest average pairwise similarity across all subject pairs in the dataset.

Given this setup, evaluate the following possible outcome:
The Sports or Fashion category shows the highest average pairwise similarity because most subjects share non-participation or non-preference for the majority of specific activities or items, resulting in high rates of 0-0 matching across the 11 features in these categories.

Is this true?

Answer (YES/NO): NO